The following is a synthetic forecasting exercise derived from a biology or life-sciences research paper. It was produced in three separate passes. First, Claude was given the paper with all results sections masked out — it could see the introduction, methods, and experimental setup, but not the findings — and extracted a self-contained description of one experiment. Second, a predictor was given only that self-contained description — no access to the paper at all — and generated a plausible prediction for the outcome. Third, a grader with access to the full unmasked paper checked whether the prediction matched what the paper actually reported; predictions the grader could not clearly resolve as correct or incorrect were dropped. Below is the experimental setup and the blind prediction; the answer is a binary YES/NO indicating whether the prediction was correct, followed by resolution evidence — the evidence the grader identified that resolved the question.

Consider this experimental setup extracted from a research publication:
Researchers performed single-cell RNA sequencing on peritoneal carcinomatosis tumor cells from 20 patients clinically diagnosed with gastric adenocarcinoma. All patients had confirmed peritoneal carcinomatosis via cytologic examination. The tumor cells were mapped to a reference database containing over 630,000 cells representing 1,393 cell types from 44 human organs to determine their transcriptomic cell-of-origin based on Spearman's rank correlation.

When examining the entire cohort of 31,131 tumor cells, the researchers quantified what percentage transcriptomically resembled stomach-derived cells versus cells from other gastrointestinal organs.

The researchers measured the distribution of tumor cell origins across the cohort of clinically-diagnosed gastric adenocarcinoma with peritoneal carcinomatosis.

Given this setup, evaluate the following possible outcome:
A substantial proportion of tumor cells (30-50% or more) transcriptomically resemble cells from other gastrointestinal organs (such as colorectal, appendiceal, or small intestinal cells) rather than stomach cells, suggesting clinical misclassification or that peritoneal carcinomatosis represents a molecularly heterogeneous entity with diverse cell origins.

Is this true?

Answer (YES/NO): NO